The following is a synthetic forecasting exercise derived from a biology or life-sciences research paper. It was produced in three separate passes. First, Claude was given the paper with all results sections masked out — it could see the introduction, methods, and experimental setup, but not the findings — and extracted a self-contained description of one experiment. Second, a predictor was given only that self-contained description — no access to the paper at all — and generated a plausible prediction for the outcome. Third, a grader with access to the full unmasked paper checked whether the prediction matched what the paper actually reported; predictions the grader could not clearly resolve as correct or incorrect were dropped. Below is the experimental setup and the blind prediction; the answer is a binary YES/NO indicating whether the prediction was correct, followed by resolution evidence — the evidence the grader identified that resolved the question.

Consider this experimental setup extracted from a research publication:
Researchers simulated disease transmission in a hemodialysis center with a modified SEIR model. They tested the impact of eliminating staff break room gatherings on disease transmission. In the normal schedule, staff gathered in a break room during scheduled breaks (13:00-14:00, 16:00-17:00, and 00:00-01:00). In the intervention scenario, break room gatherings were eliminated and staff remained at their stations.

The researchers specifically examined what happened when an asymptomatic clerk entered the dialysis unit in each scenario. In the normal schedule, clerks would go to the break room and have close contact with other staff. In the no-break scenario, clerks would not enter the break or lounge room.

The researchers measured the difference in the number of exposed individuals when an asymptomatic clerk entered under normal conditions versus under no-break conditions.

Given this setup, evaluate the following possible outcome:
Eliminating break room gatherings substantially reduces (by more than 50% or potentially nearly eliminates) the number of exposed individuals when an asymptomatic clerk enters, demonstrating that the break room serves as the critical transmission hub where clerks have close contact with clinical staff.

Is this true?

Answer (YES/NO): YES